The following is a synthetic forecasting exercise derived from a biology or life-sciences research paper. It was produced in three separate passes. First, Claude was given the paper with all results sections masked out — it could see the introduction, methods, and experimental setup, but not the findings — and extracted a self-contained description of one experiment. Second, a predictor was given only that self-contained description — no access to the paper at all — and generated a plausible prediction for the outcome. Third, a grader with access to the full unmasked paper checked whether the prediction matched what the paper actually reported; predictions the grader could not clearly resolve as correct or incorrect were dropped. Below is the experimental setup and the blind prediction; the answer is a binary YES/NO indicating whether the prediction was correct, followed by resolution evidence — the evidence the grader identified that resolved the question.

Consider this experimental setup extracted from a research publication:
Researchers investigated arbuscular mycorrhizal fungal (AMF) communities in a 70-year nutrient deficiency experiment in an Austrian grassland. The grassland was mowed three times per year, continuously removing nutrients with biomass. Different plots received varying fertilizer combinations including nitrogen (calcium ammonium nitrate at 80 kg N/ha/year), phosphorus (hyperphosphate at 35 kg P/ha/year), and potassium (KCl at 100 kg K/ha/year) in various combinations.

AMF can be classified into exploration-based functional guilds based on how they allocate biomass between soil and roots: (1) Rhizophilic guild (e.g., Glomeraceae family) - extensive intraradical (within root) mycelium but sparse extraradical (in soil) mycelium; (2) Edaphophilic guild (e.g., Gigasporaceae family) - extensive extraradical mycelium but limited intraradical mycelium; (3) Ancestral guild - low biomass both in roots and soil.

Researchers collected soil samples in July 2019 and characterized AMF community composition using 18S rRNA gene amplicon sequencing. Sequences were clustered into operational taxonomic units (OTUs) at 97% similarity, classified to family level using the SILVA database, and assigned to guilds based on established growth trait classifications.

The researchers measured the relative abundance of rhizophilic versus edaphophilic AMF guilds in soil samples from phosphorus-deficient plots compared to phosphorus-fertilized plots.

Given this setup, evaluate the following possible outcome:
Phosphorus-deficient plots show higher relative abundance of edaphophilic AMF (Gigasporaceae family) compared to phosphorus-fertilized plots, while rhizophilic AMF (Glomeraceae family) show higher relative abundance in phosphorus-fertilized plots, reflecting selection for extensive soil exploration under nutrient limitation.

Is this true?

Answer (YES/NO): NO